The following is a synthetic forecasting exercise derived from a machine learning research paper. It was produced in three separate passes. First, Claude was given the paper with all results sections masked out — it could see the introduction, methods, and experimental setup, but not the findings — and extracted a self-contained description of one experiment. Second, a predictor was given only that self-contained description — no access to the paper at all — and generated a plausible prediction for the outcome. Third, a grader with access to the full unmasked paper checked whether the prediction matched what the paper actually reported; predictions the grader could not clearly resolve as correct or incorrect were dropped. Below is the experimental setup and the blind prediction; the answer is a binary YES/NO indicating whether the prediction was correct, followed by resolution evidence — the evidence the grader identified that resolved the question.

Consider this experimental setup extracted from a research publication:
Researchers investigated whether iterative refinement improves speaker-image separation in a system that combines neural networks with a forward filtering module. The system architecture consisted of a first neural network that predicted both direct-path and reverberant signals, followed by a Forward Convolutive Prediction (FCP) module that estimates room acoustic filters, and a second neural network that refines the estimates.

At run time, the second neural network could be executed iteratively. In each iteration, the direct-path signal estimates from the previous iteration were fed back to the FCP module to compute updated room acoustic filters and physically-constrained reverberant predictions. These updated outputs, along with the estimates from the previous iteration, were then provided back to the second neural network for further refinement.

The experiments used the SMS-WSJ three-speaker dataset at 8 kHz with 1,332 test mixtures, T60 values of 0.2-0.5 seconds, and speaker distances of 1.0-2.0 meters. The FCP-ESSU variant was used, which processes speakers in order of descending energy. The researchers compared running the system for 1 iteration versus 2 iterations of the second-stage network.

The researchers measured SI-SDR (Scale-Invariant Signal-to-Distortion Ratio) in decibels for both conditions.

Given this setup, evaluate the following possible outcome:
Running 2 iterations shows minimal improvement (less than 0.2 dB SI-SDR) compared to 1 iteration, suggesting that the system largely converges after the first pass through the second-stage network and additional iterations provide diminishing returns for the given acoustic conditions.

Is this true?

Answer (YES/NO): NO